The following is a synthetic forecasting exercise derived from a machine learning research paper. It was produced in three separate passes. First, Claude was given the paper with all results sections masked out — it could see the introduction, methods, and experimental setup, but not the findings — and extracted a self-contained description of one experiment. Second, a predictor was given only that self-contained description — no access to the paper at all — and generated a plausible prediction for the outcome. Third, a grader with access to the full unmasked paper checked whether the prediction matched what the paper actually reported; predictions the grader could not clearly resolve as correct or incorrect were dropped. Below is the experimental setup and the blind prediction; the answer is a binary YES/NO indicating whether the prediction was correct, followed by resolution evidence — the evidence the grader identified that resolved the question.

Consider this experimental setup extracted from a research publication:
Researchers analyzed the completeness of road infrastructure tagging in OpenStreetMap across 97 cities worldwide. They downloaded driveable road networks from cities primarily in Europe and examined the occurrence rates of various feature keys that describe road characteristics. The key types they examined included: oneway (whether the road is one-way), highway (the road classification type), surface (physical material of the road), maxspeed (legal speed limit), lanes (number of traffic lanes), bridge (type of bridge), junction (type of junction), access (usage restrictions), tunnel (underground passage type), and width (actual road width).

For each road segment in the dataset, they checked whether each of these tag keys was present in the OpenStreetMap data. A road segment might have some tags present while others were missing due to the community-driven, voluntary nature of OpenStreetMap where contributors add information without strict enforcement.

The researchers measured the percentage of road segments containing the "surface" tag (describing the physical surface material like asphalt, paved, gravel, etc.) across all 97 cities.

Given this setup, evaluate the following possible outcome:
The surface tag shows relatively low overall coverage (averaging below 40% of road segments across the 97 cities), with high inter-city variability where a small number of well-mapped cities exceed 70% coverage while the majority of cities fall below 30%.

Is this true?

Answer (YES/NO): NO